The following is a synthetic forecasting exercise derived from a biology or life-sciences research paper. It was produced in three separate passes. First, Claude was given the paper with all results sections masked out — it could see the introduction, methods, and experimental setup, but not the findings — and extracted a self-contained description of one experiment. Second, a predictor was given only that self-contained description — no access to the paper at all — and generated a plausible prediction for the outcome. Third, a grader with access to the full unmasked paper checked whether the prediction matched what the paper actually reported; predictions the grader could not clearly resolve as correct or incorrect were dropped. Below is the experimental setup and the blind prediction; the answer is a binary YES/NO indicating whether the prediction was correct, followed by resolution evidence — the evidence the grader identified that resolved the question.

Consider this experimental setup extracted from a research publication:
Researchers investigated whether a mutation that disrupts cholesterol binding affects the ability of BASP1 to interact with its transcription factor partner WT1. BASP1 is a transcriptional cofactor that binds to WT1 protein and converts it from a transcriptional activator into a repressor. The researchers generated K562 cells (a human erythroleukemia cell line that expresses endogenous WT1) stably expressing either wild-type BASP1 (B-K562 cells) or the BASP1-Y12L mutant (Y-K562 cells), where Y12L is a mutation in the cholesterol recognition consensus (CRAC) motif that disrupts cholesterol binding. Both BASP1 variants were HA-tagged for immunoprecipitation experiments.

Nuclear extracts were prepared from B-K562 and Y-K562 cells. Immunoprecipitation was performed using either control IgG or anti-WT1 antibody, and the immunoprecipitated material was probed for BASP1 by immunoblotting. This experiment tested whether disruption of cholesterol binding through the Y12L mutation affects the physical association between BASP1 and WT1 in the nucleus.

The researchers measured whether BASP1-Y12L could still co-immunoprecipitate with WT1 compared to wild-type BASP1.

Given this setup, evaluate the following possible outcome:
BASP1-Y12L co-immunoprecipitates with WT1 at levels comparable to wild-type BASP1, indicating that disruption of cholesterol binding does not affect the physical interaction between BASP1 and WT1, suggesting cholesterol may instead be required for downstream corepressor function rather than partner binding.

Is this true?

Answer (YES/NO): YES